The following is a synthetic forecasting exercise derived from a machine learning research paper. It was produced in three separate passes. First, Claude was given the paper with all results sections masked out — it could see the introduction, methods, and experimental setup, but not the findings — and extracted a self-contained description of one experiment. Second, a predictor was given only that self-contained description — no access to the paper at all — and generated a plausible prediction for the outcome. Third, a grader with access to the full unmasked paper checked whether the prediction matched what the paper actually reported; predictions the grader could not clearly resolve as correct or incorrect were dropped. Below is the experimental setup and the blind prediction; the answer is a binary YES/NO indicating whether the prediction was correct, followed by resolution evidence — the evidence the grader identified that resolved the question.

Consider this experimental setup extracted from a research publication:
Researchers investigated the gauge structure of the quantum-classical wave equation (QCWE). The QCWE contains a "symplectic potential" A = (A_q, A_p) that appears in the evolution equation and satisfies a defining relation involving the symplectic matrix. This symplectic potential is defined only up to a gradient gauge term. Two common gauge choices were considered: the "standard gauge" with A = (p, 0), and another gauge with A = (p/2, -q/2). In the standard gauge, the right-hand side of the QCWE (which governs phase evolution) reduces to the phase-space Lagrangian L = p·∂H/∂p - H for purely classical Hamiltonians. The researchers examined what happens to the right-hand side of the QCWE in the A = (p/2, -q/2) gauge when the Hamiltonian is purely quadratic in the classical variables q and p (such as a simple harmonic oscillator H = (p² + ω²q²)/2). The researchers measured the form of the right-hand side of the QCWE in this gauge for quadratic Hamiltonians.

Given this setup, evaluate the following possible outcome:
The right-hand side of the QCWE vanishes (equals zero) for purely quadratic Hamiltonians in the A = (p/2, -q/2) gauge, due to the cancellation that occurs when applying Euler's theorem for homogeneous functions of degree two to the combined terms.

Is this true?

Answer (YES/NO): YES